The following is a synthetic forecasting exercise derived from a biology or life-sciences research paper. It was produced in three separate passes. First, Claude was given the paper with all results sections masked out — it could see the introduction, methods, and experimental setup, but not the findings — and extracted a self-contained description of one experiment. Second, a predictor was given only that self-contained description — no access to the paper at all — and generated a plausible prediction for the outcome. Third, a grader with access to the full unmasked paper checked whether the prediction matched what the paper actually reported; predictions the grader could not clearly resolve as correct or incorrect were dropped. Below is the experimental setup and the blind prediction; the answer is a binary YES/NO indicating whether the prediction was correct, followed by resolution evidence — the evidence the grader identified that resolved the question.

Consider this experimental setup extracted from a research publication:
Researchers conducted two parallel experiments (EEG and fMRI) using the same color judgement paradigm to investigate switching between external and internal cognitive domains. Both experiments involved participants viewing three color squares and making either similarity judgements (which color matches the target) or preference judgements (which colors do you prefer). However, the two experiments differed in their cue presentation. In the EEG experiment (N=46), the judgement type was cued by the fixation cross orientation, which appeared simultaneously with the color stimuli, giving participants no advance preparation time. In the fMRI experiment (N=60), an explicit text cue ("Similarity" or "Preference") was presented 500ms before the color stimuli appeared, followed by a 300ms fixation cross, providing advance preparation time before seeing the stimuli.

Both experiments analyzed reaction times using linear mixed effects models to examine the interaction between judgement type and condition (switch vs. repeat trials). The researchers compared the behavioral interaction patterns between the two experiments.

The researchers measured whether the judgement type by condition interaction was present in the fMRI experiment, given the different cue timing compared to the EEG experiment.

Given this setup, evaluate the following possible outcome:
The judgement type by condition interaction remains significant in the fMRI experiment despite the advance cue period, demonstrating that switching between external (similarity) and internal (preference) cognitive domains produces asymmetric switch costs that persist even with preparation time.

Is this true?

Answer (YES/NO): NO